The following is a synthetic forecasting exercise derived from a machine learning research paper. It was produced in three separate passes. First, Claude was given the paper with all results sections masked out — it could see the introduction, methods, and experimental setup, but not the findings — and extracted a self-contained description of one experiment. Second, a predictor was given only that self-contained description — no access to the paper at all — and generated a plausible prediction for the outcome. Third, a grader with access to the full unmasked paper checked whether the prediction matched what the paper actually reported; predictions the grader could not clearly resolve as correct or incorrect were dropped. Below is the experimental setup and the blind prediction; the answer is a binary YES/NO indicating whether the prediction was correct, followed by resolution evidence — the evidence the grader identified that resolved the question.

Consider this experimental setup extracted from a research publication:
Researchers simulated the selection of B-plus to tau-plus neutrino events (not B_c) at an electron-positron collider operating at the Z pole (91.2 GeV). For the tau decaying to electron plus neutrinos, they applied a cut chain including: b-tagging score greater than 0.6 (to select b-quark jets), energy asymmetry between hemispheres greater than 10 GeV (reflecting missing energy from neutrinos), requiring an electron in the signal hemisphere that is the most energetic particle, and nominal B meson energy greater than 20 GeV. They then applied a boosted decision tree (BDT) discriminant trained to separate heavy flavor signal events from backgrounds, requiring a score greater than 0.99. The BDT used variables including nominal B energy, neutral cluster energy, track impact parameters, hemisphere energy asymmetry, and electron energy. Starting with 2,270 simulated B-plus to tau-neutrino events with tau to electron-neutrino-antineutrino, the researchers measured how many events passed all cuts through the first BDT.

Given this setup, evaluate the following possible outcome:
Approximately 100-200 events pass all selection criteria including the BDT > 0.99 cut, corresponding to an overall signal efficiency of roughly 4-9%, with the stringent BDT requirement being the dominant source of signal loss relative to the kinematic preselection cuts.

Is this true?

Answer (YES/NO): NO